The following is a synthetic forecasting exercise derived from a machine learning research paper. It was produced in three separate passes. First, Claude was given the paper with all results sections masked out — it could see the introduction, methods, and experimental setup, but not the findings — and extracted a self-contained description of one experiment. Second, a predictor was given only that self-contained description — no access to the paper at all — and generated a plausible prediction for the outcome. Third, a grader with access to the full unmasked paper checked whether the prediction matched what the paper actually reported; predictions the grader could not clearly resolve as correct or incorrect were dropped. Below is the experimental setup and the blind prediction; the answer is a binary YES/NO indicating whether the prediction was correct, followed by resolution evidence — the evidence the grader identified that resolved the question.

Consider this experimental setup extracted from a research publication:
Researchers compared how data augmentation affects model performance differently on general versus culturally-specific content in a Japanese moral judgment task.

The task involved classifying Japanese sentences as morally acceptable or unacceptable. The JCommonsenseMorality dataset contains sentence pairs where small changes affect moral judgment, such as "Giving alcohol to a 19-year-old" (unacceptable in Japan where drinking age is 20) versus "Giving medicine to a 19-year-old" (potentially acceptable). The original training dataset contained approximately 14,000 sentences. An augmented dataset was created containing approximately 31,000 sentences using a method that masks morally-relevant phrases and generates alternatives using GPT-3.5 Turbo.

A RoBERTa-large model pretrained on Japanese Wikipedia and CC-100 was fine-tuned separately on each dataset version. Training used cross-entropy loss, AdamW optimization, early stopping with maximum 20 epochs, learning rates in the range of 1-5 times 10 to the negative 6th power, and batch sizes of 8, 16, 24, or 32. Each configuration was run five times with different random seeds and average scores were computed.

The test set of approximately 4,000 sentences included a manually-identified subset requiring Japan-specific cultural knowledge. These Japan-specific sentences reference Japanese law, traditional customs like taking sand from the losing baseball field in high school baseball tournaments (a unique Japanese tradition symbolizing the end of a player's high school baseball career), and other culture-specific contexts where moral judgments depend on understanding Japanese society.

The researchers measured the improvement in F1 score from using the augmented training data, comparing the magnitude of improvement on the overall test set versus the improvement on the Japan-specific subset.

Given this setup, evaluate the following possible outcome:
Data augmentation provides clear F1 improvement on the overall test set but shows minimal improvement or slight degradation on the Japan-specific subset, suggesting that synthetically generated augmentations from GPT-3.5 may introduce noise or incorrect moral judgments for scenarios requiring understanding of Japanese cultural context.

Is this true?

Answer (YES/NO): NO